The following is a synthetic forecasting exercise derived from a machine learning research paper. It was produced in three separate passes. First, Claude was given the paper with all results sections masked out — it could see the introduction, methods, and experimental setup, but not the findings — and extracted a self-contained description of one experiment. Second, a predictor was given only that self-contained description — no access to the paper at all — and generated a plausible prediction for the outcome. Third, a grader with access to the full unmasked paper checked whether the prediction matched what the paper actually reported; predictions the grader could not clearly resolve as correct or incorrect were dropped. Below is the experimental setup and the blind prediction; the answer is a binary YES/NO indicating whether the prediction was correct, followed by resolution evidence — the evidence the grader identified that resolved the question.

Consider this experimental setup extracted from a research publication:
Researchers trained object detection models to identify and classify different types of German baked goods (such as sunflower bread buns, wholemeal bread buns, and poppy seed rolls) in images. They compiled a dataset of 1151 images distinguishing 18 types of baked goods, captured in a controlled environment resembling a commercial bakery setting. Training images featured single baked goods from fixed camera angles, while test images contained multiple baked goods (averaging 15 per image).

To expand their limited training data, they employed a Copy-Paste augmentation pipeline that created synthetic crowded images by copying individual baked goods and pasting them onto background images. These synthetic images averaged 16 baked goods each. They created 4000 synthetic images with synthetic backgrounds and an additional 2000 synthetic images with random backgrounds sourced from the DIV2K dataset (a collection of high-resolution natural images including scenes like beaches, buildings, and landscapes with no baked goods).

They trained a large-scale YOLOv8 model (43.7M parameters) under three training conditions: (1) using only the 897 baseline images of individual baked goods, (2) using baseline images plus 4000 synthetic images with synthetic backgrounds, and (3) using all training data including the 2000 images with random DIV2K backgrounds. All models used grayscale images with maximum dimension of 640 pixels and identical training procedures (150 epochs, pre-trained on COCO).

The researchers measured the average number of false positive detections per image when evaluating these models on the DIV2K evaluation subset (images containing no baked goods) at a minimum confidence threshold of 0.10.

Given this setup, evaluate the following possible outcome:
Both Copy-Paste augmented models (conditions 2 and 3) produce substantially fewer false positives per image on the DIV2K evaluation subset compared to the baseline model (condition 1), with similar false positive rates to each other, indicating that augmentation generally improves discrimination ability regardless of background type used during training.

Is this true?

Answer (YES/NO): NO